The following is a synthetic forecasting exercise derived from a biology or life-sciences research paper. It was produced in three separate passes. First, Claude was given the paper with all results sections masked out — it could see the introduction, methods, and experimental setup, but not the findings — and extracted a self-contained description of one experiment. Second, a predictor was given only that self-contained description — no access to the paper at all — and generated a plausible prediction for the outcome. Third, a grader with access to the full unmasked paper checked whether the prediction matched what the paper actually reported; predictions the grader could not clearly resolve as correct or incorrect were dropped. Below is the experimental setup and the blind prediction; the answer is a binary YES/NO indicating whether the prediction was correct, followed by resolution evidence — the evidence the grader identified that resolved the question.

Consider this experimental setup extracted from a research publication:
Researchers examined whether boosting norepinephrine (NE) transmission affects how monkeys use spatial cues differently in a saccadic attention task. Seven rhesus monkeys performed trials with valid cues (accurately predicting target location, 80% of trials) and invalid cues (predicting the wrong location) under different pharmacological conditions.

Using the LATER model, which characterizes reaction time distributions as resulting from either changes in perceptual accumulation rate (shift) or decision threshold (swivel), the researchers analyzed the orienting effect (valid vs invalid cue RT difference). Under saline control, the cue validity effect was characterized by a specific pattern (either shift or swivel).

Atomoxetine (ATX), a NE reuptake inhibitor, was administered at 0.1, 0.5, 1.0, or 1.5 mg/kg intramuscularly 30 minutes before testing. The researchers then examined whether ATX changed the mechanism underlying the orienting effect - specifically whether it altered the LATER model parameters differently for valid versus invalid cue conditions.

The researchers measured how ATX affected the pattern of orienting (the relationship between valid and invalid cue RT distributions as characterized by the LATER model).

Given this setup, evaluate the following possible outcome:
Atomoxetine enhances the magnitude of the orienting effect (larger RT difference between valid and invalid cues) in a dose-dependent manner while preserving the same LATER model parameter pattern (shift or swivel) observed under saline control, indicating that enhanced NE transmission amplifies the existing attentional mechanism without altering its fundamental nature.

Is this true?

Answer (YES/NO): NO